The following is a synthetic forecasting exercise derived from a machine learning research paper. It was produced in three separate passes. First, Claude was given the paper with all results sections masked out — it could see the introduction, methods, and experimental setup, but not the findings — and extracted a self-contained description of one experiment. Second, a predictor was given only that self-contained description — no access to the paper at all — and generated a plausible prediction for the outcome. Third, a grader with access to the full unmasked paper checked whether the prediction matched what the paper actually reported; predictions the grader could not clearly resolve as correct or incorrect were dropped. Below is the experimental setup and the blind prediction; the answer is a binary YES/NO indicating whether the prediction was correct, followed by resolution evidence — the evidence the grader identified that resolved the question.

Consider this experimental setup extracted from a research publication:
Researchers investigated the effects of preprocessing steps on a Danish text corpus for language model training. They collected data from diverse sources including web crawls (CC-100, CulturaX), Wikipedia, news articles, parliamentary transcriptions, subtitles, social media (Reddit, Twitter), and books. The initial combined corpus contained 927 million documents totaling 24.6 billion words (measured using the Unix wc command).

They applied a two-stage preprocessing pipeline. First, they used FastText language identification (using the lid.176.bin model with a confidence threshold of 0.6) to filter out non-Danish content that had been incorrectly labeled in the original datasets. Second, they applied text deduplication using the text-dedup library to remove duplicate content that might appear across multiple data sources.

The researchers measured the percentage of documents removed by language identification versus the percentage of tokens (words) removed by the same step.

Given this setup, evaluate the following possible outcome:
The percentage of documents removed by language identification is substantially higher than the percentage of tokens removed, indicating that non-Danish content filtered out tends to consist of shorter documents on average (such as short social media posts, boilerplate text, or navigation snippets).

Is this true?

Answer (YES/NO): YES